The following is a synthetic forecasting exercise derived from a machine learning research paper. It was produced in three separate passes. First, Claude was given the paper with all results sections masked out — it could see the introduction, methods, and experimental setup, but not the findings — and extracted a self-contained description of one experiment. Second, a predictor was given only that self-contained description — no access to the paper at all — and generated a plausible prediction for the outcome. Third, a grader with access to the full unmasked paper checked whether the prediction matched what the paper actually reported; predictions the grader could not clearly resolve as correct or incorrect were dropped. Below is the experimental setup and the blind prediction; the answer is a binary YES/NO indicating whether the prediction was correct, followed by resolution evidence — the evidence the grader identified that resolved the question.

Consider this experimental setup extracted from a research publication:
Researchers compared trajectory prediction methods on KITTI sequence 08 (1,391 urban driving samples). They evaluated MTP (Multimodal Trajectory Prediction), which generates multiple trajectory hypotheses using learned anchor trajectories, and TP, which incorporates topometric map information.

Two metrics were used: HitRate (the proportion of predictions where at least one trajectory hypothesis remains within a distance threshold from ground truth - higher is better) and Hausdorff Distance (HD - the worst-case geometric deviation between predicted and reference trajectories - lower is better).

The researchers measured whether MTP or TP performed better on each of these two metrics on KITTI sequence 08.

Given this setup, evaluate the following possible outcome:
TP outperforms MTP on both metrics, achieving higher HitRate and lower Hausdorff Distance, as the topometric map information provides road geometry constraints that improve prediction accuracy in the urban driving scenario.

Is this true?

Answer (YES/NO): NO